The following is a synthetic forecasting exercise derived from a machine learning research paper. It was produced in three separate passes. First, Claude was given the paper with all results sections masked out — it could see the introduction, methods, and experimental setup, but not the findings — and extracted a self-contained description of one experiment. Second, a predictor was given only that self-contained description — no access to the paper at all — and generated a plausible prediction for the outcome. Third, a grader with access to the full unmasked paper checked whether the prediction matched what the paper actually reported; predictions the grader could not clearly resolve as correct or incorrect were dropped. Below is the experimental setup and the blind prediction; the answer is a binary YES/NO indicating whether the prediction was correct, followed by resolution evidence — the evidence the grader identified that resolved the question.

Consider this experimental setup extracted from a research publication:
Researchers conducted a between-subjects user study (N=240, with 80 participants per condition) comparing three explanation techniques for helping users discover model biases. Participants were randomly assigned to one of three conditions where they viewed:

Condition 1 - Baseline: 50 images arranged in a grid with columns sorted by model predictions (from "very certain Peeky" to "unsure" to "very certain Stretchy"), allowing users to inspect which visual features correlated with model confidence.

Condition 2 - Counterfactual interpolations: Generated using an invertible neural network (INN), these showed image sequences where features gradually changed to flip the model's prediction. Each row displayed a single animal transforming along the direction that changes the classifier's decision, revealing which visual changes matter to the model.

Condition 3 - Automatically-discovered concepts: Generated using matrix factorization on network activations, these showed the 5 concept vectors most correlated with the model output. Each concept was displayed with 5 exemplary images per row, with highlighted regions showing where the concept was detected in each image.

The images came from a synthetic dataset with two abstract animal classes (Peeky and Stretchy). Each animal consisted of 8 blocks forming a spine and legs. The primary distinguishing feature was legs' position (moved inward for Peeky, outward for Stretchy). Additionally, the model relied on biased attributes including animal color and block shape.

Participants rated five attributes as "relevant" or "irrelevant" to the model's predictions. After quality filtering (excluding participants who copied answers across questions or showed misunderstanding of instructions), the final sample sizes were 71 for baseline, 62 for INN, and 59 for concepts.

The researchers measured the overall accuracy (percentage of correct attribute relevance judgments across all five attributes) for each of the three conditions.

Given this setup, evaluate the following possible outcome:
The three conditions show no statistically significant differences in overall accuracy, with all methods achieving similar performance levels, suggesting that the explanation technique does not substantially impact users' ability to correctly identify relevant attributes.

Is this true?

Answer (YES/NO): NO